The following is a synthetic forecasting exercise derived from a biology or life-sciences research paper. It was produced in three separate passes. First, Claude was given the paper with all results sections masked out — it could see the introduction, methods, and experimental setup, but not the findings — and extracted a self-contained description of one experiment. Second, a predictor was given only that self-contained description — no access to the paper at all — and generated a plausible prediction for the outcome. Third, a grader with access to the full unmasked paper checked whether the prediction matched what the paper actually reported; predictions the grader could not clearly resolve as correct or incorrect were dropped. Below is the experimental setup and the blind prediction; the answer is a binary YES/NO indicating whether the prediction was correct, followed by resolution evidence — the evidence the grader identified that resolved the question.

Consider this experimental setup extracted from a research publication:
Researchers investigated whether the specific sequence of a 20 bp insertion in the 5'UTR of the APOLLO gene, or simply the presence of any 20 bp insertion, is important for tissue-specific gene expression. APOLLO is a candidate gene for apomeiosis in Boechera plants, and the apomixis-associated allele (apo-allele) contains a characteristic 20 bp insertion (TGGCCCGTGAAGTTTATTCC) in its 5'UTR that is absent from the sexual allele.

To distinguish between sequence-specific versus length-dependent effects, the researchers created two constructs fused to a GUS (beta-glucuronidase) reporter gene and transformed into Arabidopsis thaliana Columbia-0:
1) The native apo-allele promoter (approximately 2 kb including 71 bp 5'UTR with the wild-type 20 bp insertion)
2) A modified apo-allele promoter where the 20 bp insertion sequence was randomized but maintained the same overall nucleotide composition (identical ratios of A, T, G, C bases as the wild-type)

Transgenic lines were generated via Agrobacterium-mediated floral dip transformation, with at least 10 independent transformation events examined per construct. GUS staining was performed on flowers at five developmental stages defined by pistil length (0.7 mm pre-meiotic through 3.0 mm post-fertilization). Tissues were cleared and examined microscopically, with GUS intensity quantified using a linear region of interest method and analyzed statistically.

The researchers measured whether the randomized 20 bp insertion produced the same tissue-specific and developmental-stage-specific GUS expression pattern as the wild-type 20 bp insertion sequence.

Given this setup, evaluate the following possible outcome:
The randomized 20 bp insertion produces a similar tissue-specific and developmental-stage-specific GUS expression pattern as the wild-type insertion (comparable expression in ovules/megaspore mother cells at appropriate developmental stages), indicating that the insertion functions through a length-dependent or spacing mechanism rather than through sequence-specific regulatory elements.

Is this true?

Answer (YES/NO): NO